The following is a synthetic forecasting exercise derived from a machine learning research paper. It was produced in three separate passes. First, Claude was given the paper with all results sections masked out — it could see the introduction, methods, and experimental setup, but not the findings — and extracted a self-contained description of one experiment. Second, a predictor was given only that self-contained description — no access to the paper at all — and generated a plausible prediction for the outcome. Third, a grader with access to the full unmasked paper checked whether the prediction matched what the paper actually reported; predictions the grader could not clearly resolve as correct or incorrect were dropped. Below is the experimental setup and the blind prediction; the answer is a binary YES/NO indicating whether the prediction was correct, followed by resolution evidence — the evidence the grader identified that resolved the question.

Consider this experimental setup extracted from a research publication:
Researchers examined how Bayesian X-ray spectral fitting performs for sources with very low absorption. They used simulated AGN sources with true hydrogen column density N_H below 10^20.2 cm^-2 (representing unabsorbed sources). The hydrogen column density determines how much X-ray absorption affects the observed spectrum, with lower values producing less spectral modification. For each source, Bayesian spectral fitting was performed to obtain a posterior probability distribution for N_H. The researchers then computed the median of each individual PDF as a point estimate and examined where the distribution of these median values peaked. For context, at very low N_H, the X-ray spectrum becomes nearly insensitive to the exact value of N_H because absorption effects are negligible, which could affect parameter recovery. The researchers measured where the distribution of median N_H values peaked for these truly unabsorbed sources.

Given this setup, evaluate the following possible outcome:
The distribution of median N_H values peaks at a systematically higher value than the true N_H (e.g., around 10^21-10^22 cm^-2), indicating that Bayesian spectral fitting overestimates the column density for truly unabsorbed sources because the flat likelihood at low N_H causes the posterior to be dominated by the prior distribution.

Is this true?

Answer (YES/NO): YES